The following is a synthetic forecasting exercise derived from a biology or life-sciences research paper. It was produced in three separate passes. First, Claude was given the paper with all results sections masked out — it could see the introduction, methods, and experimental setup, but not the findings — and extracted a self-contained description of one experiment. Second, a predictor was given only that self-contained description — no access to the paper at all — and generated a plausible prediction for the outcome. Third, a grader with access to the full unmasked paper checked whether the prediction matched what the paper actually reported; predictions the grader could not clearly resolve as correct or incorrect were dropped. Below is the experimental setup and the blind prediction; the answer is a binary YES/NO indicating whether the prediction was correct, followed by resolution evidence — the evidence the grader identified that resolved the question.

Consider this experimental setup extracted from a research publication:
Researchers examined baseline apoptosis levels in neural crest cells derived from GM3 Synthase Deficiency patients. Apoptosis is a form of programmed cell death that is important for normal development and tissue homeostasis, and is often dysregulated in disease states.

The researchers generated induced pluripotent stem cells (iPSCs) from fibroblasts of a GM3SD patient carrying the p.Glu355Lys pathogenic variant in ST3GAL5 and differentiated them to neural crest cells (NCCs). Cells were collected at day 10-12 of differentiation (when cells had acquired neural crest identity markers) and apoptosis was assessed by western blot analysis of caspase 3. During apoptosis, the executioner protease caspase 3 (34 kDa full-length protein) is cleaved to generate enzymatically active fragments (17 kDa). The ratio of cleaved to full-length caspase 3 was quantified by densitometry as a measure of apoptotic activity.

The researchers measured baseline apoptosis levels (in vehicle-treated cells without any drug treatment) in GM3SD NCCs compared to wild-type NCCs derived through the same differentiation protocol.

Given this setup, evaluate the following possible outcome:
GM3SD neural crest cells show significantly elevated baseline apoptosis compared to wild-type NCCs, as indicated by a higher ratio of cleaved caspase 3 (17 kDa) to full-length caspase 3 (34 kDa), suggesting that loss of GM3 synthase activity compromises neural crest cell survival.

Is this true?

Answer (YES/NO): YES